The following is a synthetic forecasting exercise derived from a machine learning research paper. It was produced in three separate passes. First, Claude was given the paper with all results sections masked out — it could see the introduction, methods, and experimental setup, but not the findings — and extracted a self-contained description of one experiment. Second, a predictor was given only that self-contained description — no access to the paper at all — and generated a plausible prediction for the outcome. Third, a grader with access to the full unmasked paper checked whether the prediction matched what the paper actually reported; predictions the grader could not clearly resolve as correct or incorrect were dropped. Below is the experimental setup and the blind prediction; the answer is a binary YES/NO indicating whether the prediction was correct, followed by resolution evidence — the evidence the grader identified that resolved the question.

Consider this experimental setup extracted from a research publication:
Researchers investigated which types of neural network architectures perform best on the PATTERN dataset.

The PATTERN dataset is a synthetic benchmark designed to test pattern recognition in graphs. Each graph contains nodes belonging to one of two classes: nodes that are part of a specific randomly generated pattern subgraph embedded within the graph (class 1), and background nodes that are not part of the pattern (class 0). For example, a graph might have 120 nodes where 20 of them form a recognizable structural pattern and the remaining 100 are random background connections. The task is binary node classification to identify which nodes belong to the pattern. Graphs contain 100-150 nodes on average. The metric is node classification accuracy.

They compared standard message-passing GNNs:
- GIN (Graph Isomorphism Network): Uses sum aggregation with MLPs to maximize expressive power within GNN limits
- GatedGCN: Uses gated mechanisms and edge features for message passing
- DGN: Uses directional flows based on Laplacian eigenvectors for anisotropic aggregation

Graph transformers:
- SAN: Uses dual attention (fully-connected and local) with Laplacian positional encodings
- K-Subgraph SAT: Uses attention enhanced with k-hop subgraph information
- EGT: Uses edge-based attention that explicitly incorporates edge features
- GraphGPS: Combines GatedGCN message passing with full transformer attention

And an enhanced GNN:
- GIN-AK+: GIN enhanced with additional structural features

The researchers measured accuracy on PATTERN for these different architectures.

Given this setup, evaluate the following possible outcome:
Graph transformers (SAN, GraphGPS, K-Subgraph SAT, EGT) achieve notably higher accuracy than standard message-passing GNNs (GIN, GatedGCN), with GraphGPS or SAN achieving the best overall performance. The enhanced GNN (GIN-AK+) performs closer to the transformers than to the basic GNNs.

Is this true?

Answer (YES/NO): NO